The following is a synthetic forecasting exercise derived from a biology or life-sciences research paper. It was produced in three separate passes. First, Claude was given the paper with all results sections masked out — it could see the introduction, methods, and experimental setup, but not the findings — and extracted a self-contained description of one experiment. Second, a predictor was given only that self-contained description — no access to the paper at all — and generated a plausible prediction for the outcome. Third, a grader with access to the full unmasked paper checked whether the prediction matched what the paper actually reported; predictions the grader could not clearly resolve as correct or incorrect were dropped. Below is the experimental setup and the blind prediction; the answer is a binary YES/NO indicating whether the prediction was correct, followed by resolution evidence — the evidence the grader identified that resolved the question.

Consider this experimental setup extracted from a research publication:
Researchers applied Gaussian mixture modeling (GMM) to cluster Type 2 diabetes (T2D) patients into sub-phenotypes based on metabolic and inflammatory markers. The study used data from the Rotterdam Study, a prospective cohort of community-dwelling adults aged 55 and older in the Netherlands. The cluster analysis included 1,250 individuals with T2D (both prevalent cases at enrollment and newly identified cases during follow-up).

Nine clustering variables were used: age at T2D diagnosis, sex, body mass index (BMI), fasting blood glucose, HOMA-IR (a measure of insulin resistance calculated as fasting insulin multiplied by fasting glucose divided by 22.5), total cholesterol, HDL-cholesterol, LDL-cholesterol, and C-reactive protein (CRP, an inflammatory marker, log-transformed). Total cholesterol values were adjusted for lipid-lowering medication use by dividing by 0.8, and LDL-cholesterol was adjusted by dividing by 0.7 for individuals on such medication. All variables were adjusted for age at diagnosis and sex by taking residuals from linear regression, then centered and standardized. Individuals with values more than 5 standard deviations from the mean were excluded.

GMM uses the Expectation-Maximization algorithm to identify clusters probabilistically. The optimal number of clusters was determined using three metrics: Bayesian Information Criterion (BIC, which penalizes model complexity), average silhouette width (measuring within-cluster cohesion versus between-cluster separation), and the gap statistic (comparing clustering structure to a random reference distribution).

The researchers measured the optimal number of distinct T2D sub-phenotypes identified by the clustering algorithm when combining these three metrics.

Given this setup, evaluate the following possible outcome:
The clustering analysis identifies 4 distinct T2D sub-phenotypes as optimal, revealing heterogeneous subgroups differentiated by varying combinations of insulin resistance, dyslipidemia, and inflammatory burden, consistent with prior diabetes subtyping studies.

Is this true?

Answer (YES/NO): NO